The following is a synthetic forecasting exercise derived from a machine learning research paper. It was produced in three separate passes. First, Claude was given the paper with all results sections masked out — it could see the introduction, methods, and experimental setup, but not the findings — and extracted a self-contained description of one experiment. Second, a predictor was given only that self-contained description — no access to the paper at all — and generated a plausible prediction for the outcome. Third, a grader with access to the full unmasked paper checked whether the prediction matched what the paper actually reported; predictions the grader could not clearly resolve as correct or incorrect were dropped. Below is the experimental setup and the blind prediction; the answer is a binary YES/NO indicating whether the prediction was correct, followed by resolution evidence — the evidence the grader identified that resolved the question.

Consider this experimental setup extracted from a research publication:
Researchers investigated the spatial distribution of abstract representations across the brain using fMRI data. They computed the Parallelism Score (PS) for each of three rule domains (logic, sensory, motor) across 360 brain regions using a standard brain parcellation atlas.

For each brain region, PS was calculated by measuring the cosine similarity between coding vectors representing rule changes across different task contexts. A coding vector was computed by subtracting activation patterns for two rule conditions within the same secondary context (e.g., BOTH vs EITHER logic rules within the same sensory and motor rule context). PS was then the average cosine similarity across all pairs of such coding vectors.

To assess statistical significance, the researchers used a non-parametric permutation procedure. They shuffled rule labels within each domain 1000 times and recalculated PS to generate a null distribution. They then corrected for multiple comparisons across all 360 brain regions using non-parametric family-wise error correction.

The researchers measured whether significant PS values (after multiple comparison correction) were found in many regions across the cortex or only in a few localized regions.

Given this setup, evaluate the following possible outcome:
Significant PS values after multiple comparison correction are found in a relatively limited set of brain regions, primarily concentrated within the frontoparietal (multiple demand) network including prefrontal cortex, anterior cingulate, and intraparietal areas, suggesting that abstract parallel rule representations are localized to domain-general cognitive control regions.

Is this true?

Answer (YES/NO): NO